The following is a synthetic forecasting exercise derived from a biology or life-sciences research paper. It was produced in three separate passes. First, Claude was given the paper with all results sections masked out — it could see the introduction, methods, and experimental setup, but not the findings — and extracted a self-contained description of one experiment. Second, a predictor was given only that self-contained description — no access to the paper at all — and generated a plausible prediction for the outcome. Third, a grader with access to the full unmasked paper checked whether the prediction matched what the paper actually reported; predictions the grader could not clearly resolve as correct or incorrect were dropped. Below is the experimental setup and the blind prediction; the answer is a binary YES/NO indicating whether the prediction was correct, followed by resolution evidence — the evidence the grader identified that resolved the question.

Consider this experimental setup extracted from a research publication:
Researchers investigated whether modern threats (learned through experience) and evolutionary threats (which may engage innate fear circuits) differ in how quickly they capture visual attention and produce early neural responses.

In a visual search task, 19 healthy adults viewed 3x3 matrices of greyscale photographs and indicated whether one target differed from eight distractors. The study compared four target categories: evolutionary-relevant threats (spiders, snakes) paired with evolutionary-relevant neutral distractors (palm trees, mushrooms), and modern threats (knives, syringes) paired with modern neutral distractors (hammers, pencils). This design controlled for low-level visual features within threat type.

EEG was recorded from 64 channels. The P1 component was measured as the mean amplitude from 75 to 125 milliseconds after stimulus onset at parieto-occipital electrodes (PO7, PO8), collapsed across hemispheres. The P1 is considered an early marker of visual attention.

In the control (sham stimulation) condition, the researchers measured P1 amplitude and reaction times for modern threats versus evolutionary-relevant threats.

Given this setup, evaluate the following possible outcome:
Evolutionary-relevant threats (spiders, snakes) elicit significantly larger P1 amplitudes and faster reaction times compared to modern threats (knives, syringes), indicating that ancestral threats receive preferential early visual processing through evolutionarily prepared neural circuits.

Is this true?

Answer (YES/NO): NO